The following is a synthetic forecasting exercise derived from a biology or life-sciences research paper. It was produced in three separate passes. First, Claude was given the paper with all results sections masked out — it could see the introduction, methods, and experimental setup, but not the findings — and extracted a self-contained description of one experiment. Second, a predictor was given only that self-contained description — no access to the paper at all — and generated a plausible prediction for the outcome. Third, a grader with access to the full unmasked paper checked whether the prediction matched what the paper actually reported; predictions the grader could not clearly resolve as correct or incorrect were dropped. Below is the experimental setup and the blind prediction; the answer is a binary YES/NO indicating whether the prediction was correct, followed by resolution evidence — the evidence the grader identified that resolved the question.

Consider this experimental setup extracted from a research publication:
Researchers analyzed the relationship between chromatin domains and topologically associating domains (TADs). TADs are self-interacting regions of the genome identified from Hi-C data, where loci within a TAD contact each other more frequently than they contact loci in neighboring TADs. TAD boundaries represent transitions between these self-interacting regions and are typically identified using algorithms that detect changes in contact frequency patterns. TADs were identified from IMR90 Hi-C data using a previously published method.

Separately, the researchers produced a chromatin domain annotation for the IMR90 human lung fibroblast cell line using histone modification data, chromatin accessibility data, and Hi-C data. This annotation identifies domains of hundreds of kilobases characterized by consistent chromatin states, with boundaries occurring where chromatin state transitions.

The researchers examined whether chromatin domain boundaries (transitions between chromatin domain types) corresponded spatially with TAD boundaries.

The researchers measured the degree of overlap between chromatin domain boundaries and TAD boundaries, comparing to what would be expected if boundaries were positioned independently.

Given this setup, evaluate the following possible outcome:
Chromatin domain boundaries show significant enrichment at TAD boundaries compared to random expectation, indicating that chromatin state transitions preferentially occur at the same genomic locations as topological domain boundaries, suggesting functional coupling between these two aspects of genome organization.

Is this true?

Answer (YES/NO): YES